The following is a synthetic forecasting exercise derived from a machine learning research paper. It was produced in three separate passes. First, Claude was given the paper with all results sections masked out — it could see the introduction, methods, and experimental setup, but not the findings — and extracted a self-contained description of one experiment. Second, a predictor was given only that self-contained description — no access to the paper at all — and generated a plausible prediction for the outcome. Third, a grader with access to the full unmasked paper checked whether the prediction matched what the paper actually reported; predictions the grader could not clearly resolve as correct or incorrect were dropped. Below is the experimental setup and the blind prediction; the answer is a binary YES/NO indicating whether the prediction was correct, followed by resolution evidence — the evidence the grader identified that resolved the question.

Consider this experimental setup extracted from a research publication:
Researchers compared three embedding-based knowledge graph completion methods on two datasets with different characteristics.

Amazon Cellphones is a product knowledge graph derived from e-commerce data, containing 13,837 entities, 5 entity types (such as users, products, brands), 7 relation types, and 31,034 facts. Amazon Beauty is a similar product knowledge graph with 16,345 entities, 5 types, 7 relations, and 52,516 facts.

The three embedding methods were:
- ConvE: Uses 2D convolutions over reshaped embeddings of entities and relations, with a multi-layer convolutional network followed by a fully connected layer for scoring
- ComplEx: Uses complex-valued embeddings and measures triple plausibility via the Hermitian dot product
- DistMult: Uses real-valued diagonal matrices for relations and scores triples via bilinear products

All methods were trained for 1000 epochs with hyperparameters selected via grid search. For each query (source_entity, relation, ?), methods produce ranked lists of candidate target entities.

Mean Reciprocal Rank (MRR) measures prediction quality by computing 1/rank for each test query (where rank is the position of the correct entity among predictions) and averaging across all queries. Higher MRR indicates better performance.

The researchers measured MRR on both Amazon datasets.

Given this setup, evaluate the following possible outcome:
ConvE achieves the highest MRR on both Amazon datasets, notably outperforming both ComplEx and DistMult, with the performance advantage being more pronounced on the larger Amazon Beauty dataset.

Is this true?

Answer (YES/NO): NO